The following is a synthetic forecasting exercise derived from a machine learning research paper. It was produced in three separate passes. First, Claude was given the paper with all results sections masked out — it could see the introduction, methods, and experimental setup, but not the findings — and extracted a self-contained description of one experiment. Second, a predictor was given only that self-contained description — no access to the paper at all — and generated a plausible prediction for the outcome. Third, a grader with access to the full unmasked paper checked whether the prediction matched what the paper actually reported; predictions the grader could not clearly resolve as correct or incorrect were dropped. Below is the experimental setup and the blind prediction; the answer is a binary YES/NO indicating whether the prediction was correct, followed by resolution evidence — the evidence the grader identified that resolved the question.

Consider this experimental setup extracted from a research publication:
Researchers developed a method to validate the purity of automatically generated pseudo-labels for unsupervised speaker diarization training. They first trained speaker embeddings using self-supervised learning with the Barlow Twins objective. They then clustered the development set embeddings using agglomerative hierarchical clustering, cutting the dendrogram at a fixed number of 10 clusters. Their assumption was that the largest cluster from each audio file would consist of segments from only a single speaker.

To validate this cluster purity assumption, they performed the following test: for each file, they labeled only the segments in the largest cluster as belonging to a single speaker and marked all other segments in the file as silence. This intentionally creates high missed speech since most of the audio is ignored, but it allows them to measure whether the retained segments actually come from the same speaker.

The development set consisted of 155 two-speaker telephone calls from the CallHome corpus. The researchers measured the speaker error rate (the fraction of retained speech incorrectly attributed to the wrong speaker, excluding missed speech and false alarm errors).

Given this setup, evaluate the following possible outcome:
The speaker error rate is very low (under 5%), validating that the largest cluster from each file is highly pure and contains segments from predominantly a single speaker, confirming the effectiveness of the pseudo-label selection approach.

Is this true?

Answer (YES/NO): YES